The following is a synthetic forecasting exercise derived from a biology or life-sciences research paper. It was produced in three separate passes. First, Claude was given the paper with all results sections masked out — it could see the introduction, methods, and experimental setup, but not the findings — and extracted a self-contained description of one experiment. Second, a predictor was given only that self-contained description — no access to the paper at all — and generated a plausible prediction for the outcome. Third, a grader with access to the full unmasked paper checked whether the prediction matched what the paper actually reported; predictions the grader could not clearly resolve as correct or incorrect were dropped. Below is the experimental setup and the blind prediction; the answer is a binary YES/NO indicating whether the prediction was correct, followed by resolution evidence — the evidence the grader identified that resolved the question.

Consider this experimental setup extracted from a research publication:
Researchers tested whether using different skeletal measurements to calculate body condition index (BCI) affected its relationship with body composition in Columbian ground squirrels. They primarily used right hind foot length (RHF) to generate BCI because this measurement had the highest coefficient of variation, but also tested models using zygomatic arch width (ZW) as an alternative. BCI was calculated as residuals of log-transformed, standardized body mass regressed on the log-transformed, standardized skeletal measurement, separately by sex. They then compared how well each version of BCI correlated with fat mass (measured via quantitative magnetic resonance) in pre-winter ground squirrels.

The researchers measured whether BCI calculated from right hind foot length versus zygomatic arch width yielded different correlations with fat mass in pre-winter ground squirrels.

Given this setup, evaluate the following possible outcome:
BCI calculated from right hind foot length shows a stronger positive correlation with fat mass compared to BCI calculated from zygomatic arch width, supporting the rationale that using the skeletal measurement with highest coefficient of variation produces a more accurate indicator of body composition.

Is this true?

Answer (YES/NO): NO